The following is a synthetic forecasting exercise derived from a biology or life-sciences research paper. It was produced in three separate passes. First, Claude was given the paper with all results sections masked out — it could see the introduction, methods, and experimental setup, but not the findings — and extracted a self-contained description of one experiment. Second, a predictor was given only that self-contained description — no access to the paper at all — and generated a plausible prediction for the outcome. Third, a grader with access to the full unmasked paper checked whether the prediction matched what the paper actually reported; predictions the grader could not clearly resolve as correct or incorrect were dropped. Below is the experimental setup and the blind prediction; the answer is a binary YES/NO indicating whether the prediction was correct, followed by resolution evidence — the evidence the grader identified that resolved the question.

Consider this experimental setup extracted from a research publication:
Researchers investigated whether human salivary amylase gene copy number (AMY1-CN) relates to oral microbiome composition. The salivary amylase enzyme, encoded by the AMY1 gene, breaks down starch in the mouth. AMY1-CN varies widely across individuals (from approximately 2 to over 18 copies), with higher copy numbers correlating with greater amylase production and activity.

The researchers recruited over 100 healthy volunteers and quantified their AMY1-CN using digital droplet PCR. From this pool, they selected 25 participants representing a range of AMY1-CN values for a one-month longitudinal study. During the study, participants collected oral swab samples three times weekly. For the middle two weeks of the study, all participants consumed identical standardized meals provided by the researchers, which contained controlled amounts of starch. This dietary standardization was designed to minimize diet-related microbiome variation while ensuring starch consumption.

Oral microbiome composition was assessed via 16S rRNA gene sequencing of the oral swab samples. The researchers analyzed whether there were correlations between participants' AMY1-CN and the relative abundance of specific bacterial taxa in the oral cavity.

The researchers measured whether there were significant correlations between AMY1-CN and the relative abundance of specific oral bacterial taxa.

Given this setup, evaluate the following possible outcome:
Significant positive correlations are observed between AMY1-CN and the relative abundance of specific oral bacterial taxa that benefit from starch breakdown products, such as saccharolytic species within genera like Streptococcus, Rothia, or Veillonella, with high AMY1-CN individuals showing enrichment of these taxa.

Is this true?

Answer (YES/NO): NO